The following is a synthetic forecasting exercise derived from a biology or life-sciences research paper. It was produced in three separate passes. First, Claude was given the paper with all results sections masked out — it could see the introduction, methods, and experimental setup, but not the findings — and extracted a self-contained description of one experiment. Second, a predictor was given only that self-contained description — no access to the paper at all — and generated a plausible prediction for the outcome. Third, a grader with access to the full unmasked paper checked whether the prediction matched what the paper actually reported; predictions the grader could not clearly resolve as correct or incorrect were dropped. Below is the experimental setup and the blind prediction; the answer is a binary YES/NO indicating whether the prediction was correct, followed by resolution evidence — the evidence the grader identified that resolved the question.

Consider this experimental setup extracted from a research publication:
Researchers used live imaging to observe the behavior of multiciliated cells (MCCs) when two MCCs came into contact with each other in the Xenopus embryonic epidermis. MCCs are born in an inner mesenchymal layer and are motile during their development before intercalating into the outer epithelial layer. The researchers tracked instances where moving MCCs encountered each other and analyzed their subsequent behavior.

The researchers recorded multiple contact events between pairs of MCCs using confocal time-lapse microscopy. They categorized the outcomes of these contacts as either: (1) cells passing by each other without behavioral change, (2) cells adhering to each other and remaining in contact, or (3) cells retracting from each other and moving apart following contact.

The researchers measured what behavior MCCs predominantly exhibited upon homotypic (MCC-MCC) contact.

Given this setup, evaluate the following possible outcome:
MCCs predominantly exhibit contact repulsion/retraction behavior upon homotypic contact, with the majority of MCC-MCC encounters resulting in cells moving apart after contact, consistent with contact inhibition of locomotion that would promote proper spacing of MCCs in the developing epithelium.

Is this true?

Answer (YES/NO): YES